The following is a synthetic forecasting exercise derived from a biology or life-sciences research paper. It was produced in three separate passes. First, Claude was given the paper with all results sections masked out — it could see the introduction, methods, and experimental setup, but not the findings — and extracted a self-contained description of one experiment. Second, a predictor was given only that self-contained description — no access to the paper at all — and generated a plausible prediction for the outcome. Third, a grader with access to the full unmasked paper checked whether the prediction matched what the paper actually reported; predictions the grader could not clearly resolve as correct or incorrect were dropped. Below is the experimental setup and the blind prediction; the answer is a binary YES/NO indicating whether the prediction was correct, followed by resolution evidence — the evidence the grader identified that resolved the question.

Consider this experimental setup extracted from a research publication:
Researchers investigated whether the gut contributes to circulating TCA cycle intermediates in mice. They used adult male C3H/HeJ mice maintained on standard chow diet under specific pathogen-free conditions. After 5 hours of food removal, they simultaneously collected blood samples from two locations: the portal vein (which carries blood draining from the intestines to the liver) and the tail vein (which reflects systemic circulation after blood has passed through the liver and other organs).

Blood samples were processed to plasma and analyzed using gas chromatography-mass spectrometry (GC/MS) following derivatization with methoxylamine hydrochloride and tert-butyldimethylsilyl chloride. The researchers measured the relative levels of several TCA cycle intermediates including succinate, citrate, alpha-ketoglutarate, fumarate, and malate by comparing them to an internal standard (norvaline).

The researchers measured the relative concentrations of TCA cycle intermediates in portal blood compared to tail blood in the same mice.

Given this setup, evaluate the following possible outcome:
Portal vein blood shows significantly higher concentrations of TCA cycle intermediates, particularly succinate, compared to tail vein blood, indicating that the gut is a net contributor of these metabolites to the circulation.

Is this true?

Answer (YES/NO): YES